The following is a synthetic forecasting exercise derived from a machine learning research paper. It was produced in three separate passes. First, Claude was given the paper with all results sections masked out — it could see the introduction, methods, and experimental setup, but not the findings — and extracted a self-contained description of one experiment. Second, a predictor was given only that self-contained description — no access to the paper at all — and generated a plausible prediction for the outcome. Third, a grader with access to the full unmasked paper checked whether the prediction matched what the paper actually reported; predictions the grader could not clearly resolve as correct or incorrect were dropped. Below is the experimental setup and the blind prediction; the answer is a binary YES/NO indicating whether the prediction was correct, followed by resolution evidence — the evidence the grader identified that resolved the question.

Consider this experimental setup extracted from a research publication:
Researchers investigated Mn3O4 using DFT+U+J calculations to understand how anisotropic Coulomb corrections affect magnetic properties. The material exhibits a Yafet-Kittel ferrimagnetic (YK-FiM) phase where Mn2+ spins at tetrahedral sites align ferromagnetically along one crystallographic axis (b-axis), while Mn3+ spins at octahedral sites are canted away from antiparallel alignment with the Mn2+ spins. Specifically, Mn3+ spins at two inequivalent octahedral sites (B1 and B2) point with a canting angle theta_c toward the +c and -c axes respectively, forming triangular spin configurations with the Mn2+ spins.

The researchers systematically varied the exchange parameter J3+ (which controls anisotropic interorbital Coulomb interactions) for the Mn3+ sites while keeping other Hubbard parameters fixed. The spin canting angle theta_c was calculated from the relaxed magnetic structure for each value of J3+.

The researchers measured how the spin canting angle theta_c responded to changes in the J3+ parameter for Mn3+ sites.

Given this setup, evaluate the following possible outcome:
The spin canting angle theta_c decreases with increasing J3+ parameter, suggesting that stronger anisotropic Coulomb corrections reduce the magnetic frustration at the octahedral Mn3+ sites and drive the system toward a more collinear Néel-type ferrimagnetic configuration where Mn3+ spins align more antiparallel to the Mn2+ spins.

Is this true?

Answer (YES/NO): YES